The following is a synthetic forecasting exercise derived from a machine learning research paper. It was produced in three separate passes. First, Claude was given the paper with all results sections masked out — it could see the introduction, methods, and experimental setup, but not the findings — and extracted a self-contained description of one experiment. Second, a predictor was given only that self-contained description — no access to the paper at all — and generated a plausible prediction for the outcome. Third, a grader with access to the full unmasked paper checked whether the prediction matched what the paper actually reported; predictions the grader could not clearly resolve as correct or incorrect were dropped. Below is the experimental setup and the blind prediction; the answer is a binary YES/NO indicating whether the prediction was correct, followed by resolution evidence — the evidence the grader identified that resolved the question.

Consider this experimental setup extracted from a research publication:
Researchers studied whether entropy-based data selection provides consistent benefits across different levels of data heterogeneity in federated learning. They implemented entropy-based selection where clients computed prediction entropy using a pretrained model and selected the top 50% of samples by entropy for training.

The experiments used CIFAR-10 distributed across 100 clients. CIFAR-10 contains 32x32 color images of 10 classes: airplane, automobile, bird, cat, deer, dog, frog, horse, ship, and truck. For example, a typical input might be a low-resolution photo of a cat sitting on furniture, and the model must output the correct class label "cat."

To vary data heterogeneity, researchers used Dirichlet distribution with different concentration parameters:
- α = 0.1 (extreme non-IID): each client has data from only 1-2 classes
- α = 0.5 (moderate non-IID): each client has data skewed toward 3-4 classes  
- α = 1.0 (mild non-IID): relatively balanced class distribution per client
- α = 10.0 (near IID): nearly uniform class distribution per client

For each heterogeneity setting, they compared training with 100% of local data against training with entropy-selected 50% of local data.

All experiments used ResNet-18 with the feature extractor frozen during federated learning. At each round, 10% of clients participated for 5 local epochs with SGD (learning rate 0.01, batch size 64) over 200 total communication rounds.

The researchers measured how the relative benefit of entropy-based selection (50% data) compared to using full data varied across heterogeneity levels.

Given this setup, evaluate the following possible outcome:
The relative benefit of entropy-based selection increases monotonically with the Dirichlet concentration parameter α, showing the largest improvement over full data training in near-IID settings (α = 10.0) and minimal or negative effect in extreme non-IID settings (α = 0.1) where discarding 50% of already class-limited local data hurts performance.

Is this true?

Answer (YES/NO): NO